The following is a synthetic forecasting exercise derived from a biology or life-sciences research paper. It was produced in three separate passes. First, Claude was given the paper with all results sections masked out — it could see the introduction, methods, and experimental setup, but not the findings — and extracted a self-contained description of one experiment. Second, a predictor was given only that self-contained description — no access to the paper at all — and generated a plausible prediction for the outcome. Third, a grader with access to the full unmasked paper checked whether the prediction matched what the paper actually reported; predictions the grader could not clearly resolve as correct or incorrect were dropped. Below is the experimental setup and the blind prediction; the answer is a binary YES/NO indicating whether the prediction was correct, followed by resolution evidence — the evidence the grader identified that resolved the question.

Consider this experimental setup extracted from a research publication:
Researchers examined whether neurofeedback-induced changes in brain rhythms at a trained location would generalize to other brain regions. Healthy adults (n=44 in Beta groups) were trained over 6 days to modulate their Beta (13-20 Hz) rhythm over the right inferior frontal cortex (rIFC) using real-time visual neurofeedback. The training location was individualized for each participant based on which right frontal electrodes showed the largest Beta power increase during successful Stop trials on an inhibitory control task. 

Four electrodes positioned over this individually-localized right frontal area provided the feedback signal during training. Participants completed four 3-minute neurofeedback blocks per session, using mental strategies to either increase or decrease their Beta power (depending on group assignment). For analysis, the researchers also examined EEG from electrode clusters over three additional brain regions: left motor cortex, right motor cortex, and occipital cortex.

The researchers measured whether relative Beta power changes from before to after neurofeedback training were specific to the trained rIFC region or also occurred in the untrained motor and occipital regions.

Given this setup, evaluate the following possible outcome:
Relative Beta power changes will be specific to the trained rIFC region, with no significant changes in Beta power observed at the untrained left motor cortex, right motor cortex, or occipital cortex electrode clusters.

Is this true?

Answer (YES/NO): NO